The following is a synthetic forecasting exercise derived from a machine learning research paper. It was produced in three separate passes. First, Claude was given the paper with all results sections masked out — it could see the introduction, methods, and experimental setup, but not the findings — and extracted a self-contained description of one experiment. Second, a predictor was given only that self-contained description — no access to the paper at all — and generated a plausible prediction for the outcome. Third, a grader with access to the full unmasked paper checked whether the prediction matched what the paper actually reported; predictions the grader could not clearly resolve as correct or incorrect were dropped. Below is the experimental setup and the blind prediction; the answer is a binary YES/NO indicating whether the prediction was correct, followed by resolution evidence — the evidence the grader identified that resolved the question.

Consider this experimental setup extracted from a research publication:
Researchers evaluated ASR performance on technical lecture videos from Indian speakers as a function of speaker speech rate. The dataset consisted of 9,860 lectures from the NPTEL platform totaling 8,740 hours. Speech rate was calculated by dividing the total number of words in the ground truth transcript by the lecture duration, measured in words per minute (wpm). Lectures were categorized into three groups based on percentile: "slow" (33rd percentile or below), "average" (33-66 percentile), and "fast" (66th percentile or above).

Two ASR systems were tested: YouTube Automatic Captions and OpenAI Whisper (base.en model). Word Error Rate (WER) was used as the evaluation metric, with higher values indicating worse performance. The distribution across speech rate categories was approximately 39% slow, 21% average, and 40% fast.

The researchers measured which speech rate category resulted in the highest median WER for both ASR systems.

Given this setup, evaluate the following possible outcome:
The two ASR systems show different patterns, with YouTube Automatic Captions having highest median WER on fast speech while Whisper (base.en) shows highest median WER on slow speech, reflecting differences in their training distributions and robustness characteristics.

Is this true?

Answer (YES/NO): NO